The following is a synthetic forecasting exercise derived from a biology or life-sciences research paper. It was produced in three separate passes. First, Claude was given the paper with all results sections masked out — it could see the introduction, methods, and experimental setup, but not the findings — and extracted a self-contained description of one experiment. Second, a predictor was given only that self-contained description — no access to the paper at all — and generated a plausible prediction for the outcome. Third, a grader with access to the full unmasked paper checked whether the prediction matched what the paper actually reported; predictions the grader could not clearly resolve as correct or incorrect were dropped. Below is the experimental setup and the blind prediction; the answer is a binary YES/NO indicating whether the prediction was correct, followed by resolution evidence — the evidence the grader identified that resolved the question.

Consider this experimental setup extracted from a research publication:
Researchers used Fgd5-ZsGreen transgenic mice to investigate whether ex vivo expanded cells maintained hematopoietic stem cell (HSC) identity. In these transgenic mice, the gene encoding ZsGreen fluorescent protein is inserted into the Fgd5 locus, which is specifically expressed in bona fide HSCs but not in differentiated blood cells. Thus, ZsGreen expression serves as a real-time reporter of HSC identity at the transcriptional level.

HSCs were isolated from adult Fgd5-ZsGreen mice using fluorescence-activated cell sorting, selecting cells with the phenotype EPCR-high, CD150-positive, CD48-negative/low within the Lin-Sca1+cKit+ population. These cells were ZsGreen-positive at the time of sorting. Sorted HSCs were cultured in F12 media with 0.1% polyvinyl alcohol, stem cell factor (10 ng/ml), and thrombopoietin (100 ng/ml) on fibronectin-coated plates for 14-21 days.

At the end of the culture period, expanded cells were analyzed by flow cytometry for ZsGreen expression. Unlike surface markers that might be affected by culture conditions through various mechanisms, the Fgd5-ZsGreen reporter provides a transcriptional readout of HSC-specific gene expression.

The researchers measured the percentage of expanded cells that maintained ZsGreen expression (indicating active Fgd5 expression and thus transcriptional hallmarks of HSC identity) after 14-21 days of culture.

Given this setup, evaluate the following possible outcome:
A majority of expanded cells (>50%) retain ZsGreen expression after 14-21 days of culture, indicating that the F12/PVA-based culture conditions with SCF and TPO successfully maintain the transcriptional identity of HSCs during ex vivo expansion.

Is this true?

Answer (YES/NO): NO